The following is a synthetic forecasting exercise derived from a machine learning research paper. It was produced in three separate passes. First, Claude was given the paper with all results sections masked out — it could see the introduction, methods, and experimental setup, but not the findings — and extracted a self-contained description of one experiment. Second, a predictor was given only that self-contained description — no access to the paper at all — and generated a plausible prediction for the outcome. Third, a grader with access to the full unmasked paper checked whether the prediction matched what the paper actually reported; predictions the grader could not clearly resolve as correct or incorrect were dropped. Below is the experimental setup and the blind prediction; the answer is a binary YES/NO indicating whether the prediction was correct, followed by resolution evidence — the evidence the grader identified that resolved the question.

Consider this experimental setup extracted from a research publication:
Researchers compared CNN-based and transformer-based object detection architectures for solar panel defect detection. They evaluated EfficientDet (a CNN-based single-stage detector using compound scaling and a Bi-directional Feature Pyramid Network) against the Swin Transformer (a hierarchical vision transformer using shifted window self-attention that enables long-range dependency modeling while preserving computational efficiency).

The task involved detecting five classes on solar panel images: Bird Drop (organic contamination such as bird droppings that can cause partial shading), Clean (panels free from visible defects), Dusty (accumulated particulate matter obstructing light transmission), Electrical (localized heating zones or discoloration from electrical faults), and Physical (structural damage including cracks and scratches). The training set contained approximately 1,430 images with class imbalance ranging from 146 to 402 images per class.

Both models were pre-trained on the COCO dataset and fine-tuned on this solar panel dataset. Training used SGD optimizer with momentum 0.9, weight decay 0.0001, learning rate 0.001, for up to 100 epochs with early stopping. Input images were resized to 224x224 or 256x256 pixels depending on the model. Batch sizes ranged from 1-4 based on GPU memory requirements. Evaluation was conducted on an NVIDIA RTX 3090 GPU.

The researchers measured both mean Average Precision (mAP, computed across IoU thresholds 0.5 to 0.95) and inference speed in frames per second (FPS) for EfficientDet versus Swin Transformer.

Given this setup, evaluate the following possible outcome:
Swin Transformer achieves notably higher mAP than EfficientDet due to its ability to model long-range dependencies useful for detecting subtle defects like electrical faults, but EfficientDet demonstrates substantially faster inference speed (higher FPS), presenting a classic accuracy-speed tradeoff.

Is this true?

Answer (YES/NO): YES